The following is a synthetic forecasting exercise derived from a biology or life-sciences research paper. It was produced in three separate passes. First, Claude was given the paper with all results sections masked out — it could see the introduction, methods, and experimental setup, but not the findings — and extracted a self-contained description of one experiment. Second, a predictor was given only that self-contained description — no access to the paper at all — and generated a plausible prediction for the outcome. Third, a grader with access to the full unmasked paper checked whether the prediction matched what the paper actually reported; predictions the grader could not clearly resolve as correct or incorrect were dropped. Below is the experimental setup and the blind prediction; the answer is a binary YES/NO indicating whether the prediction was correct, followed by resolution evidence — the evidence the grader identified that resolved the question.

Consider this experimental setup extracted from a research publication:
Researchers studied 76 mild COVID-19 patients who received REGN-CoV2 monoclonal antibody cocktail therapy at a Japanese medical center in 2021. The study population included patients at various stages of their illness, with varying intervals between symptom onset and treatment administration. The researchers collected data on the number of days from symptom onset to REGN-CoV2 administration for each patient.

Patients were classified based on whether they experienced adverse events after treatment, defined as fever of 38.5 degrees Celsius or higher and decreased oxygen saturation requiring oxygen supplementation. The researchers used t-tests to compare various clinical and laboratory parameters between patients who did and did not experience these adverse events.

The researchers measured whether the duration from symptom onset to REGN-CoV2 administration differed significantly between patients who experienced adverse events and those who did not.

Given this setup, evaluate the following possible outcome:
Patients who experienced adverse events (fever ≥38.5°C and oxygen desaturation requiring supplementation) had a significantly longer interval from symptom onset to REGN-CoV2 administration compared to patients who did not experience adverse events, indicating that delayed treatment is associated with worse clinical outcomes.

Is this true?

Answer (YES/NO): NO